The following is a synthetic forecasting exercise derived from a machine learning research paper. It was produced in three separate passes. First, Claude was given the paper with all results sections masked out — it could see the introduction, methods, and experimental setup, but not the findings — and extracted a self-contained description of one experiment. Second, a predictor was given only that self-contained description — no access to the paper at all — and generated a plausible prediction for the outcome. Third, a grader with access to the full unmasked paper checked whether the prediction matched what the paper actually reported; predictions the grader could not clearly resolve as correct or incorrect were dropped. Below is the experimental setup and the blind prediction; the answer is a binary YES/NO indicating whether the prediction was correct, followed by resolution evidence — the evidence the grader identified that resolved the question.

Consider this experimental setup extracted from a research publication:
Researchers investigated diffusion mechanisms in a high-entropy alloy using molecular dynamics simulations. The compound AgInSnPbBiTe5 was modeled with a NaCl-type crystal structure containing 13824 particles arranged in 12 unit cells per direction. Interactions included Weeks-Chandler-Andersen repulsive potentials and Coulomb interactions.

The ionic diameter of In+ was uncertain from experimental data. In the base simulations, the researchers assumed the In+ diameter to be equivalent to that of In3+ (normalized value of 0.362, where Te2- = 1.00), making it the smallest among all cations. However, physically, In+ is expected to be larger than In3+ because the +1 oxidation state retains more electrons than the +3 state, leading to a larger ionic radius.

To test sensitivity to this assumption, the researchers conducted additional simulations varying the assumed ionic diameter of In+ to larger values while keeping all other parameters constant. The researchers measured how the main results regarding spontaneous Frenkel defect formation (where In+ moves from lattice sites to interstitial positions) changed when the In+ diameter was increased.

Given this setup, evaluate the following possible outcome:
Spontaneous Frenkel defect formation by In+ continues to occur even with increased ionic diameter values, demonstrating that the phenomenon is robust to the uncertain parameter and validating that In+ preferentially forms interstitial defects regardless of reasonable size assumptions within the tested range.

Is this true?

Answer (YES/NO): YES